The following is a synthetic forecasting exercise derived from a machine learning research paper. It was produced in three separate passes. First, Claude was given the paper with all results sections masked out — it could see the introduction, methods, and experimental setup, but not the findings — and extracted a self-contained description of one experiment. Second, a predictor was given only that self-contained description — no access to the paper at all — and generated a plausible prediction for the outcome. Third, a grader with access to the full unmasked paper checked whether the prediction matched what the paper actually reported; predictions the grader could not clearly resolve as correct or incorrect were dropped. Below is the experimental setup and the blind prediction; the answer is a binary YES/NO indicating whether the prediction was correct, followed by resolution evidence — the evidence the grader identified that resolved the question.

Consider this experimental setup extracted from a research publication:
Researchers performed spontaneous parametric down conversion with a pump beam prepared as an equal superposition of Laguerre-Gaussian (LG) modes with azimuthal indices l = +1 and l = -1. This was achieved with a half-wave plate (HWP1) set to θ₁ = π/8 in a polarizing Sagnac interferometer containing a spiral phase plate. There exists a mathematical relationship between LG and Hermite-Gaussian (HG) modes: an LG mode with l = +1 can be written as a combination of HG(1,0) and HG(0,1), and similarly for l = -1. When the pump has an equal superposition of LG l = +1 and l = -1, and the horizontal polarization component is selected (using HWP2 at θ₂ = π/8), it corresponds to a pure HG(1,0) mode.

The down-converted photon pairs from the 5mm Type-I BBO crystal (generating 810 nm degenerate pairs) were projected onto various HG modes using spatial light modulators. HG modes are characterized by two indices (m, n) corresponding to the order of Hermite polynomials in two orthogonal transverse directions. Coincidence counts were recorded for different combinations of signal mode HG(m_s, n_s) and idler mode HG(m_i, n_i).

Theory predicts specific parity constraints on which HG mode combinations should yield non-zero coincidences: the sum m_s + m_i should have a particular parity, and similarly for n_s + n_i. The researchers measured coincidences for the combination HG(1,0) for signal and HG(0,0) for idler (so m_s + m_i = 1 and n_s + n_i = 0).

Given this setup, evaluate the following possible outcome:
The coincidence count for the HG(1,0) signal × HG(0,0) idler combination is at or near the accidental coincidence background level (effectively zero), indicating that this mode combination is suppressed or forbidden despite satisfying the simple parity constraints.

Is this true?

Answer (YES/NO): NO